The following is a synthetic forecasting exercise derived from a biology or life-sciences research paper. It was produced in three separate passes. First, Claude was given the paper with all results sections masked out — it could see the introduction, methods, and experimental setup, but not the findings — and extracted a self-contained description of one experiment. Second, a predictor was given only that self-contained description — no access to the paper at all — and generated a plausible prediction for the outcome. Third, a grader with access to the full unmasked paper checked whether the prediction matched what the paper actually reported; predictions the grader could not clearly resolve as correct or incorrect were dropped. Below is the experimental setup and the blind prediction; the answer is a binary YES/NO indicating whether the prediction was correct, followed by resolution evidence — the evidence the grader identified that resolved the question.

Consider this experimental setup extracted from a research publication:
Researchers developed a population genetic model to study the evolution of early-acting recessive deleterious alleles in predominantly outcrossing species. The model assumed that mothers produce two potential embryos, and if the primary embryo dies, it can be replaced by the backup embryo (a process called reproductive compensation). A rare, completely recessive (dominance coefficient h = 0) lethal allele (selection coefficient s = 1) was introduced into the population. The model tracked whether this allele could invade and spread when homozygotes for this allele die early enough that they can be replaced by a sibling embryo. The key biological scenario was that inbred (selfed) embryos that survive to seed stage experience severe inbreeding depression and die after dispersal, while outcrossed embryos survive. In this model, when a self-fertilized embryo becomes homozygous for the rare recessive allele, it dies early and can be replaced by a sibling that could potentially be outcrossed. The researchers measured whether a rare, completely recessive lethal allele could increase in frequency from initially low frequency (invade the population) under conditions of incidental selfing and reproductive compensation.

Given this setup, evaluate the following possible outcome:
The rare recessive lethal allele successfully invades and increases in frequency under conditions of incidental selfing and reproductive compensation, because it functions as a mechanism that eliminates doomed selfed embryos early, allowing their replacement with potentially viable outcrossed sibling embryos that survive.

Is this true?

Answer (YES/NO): YES